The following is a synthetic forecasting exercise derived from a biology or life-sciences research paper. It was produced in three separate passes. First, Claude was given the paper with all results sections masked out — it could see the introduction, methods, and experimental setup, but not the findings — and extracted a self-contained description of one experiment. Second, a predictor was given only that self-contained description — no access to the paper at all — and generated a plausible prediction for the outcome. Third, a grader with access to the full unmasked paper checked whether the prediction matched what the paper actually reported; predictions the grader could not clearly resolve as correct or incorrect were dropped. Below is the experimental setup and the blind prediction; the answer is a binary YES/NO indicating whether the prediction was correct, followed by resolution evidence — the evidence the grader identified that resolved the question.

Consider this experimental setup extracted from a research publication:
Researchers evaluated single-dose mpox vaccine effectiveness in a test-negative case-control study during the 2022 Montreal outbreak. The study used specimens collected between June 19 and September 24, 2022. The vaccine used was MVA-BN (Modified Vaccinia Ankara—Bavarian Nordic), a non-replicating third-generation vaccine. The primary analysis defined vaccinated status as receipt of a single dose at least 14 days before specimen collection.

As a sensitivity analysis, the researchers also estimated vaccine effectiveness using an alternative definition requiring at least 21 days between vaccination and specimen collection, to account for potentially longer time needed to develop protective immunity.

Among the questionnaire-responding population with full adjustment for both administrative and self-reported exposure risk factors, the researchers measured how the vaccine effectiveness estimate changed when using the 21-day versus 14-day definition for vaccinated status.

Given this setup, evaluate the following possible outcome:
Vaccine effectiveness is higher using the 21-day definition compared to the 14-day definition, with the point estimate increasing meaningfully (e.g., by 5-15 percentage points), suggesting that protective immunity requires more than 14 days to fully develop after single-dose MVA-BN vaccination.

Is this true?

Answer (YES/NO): NO